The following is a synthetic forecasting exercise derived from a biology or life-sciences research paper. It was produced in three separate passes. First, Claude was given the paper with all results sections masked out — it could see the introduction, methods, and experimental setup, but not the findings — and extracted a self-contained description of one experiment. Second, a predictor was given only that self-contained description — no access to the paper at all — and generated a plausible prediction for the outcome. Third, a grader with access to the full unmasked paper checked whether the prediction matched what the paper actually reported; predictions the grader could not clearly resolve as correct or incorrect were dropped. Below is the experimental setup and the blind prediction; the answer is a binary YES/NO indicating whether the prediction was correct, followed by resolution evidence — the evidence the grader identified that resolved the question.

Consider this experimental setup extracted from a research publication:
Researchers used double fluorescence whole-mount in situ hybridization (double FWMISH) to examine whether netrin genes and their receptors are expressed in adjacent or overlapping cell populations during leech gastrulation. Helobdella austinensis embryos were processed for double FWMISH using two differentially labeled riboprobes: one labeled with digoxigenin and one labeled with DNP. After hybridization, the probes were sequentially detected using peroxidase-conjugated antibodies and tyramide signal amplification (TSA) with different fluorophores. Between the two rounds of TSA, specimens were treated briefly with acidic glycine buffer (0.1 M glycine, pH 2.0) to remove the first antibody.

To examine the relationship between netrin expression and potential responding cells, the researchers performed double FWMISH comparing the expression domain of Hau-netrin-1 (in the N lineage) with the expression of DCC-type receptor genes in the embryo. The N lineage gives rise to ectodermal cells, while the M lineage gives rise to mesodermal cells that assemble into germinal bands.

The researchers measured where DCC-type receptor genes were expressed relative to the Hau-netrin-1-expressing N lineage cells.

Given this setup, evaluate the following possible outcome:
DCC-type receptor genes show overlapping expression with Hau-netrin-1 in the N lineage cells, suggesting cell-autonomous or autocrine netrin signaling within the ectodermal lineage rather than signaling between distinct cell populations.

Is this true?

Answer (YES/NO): NO